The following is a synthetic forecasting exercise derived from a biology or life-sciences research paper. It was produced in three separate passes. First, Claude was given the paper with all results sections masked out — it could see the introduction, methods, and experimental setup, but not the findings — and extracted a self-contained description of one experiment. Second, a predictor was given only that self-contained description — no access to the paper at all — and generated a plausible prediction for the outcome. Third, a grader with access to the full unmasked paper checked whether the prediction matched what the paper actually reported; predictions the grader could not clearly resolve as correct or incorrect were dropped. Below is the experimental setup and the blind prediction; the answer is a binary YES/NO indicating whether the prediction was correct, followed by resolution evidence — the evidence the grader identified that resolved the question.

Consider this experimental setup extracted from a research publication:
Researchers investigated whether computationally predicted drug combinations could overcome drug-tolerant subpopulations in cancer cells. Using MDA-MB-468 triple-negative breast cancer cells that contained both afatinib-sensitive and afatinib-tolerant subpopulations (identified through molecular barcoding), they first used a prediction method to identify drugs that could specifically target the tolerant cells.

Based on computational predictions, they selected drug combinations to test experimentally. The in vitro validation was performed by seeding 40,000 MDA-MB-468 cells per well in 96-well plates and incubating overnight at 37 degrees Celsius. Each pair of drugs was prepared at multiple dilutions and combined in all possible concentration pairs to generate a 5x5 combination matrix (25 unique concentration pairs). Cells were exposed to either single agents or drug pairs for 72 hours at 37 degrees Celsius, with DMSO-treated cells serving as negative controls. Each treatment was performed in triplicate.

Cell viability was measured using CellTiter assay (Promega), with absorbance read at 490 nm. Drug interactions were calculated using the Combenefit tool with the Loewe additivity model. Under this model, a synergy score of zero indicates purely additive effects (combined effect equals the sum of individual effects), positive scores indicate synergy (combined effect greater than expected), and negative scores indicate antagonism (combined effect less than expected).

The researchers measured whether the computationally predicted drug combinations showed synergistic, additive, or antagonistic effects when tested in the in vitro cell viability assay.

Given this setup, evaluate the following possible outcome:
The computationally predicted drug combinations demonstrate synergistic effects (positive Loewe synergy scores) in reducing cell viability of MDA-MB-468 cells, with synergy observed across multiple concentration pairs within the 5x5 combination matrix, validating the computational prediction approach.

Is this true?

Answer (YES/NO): NO